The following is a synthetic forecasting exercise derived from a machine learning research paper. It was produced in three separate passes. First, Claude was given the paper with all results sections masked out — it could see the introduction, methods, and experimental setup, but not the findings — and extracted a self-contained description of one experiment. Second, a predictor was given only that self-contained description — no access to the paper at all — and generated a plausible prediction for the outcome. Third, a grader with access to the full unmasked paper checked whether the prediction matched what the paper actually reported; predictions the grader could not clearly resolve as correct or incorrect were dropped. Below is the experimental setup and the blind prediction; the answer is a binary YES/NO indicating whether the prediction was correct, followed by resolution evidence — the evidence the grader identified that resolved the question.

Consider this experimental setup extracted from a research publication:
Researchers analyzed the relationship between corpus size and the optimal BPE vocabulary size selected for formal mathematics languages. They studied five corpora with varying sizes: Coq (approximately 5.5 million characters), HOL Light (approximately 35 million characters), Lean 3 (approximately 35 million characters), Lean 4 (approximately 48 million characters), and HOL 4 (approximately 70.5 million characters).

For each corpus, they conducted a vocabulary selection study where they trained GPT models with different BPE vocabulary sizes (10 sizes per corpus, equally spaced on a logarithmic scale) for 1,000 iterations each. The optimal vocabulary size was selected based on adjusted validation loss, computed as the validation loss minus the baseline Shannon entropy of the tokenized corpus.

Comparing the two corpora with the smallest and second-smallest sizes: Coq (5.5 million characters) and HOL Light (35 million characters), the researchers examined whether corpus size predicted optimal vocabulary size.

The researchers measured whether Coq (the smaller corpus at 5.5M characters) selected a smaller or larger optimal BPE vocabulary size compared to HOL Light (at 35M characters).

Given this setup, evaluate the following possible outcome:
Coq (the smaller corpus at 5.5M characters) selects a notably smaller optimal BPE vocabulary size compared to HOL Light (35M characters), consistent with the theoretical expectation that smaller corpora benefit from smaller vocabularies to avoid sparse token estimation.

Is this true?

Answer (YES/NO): NO